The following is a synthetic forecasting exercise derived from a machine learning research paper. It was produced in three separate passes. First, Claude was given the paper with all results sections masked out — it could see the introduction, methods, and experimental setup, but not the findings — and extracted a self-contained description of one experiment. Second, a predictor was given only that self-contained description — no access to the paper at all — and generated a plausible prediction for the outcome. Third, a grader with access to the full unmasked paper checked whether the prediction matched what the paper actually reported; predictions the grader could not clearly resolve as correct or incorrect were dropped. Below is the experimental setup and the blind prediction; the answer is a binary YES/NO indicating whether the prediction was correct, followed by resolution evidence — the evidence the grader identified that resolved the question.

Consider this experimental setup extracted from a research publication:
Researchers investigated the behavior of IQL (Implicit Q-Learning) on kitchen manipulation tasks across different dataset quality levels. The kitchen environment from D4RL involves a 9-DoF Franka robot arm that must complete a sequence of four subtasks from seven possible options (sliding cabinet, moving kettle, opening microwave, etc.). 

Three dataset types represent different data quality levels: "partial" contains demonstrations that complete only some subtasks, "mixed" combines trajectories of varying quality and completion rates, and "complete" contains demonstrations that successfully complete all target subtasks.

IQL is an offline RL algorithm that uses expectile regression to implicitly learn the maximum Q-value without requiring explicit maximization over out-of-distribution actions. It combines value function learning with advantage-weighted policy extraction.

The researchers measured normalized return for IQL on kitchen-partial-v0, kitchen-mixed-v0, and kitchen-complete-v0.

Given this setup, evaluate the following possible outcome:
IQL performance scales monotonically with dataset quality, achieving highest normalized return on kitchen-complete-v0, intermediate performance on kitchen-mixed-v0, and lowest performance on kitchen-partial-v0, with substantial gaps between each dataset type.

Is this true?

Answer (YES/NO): NO